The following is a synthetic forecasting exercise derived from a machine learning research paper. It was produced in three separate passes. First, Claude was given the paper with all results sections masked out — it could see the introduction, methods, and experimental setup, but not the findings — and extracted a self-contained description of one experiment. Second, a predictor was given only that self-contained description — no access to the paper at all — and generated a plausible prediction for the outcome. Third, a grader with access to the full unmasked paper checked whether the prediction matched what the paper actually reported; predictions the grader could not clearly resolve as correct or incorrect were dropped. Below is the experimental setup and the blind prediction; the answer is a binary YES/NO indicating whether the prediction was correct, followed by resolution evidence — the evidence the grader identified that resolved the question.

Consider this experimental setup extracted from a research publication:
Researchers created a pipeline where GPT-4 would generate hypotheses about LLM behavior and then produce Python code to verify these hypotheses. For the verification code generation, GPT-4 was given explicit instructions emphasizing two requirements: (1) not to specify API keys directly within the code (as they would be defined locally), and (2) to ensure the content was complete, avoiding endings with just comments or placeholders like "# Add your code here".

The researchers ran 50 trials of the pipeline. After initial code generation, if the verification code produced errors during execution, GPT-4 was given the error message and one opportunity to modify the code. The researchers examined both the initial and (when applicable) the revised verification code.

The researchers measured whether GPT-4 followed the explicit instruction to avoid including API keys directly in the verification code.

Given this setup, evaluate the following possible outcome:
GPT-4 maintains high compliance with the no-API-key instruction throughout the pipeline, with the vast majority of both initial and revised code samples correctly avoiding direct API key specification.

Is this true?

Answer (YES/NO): NO